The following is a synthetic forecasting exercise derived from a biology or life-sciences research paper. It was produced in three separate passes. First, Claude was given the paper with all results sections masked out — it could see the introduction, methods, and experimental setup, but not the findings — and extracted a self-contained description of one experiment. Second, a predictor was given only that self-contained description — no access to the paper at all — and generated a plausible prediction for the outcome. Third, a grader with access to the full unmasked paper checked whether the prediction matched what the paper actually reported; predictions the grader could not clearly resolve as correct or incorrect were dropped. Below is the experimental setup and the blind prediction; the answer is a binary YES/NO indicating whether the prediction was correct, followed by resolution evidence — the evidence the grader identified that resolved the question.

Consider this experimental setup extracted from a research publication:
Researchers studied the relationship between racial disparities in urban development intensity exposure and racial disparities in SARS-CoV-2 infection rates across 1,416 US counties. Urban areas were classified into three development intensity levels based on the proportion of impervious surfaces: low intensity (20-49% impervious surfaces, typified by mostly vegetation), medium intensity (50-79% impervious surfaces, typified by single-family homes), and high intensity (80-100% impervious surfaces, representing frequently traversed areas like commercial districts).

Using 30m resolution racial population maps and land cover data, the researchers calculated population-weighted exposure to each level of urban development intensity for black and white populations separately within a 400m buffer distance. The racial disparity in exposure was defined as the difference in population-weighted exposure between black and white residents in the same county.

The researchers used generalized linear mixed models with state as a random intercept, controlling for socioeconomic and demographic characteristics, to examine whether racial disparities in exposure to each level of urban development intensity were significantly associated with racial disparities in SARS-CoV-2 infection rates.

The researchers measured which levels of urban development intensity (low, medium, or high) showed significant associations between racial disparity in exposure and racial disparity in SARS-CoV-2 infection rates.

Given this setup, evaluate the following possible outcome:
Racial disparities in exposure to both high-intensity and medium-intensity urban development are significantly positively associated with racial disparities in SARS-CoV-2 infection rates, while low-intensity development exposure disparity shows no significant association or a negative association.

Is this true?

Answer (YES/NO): NO